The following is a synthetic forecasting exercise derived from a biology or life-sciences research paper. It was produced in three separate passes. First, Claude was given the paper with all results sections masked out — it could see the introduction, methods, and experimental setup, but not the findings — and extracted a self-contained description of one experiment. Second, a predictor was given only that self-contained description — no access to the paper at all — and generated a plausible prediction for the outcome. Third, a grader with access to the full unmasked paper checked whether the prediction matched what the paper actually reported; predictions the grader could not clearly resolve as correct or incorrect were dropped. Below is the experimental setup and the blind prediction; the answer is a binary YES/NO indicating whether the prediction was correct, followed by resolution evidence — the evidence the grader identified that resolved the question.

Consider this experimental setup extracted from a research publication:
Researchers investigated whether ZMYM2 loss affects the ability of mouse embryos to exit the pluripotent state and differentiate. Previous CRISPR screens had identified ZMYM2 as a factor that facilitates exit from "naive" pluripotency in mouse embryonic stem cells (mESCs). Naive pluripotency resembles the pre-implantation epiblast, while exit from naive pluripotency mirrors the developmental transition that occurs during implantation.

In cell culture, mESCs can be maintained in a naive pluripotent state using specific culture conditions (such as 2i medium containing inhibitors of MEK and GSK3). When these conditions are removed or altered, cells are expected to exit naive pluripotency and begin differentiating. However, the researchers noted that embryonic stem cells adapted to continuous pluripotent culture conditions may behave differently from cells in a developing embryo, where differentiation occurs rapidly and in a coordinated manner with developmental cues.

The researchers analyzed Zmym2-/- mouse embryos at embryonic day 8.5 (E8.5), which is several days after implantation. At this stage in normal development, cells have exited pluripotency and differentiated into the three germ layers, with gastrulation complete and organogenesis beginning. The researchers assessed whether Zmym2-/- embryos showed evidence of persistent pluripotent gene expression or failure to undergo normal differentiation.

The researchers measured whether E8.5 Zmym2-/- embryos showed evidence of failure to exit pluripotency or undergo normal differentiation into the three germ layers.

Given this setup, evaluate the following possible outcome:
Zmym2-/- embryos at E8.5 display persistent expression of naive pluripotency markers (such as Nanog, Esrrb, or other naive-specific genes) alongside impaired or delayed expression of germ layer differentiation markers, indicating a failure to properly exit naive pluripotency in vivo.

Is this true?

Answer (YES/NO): NO